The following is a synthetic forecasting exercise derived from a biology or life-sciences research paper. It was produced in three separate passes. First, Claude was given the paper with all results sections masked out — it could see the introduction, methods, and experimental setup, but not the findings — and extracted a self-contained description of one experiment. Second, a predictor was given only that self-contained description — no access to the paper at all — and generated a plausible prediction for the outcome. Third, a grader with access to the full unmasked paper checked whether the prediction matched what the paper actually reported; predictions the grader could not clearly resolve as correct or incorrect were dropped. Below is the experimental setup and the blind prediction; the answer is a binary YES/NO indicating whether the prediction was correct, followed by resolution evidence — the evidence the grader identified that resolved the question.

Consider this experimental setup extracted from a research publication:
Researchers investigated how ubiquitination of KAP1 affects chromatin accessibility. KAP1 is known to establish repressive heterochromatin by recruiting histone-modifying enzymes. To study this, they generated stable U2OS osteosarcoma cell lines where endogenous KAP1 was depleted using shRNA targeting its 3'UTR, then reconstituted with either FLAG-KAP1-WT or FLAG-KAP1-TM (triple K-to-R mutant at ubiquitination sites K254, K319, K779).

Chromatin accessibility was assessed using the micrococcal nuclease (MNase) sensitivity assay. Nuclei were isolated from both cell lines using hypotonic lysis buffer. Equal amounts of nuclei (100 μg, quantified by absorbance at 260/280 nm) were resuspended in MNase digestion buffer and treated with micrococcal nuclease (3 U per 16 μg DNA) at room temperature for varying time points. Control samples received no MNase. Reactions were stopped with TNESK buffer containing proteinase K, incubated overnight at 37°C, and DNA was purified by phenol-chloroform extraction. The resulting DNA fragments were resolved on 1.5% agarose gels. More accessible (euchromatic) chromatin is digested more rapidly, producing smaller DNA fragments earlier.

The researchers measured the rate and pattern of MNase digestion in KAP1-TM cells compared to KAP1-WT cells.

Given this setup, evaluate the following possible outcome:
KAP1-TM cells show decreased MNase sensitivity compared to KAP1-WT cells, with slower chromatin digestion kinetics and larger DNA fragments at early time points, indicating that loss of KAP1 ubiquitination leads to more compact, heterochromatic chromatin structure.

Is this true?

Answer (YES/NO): NO